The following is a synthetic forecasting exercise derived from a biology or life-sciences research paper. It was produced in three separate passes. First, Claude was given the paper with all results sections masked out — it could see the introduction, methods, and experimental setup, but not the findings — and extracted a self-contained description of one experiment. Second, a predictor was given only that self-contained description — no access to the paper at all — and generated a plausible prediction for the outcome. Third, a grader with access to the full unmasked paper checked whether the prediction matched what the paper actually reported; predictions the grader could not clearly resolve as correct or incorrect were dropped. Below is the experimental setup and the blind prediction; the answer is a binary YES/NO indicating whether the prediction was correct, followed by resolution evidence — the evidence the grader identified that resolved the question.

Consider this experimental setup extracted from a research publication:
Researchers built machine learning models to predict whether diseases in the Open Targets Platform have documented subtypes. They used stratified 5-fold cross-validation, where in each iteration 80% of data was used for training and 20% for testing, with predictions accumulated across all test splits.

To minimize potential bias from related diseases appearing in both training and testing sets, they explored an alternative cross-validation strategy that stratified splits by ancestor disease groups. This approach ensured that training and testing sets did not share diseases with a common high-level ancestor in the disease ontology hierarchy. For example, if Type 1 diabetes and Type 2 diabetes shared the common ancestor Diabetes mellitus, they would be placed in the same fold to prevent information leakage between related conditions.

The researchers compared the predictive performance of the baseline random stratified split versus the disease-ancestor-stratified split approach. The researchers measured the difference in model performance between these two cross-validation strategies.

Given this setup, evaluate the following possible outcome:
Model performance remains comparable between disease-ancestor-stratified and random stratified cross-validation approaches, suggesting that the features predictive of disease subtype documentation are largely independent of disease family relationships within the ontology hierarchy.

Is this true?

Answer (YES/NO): YES